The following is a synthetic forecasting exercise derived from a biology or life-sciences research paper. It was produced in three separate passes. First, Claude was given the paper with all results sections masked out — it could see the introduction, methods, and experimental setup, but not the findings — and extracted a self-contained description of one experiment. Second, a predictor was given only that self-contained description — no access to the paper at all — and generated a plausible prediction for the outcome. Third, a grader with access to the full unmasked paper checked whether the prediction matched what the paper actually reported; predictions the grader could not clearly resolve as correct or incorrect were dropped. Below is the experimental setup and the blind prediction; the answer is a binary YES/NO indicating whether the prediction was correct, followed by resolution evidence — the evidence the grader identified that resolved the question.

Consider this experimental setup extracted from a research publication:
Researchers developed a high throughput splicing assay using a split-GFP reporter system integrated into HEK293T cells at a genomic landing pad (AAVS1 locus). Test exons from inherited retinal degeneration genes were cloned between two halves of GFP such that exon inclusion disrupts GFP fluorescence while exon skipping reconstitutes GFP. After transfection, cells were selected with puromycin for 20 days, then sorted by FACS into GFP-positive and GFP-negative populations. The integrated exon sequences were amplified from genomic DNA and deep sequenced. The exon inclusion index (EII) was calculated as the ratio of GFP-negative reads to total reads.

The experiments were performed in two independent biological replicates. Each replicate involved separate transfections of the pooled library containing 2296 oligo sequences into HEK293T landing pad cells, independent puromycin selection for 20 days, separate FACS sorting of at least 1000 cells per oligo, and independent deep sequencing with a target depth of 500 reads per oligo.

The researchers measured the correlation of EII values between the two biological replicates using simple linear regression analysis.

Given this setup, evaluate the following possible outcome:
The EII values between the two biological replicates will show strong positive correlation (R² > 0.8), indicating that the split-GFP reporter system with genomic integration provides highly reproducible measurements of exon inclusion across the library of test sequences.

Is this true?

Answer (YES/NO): NO